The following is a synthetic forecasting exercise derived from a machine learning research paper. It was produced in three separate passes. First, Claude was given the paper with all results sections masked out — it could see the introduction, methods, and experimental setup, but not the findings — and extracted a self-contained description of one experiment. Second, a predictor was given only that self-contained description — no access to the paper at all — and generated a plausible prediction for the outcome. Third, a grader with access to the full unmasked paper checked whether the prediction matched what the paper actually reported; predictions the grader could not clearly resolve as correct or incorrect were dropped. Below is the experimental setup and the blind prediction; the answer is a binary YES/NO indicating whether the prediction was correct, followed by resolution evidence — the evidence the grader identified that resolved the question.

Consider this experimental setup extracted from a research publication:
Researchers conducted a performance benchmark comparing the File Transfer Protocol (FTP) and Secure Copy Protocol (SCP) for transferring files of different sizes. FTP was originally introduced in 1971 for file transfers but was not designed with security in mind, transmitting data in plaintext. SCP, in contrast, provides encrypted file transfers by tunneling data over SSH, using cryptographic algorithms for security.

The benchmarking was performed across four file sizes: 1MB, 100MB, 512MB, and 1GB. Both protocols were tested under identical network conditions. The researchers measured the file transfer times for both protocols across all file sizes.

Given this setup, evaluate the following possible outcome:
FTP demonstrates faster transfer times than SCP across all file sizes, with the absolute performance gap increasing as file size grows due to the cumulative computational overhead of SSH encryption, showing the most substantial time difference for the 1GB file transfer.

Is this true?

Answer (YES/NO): NO